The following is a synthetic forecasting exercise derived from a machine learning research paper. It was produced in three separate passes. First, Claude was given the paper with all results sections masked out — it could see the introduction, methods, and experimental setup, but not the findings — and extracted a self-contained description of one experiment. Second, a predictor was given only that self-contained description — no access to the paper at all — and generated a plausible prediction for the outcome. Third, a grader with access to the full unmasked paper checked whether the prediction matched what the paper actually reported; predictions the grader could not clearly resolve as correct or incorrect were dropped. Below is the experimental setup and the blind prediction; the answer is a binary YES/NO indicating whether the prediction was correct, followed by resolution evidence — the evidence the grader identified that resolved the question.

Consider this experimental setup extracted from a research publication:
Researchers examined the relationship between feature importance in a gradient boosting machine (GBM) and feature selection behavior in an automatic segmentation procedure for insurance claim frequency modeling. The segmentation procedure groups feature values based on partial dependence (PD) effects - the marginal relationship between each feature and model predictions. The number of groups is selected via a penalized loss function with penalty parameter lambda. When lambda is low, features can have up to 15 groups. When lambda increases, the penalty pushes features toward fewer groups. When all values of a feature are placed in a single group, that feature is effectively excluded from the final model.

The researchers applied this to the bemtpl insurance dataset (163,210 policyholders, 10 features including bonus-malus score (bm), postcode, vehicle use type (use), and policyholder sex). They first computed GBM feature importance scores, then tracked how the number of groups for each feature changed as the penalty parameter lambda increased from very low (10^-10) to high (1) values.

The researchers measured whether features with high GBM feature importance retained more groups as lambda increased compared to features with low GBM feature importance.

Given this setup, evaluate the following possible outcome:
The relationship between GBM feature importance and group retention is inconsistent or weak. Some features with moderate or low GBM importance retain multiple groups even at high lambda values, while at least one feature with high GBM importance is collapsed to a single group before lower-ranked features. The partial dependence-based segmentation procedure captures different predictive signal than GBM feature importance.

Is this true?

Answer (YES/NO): NO